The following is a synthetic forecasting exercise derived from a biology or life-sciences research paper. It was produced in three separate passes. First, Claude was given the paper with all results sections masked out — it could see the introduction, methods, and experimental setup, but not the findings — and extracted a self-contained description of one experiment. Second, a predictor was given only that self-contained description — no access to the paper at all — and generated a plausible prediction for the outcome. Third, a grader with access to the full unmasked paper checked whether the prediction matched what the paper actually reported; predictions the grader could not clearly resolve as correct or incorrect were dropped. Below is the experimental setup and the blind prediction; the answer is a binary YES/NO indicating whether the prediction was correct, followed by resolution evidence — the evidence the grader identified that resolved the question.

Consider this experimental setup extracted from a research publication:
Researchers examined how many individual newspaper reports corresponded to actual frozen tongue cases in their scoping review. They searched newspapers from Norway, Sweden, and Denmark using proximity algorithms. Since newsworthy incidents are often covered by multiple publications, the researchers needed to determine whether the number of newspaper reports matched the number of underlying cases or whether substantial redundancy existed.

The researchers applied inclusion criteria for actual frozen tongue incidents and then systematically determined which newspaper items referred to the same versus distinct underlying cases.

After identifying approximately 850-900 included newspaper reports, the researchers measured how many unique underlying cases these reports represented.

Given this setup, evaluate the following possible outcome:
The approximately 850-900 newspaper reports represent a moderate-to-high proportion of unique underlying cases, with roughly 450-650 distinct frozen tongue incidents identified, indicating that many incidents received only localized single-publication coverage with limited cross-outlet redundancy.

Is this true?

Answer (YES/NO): NO